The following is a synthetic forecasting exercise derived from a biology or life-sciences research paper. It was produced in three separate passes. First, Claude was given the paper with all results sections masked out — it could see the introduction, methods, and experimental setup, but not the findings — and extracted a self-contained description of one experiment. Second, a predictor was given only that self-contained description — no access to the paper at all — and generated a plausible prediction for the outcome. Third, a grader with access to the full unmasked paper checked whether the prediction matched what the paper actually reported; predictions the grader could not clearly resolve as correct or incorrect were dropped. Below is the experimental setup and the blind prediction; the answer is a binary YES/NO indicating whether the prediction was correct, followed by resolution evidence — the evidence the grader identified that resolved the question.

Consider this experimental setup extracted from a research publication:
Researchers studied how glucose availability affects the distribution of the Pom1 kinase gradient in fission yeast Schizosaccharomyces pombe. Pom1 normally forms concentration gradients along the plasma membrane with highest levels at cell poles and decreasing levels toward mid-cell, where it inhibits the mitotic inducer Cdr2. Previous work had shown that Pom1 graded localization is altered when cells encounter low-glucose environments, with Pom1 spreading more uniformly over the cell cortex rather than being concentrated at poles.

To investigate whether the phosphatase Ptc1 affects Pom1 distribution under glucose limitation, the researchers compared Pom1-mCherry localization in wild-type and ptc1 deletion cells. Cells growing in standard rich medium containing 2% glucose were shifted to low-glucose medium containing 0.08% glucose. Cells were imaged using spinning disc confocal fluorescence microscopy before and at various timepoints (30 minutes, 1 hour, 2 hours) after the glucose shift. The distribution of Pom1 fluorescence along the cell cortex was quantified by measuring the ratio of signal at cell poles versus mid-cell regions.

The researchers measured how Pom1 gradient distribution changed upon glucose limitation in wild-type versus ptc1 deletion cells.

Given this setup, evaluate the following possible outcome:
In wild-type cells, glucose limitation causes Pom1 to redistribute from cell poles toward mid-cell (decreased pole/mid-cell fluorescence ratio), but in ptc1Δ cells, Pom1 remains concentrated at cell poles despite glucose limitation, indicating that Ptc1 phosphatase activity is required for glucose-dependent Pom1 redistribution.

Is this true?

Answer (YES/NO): NO